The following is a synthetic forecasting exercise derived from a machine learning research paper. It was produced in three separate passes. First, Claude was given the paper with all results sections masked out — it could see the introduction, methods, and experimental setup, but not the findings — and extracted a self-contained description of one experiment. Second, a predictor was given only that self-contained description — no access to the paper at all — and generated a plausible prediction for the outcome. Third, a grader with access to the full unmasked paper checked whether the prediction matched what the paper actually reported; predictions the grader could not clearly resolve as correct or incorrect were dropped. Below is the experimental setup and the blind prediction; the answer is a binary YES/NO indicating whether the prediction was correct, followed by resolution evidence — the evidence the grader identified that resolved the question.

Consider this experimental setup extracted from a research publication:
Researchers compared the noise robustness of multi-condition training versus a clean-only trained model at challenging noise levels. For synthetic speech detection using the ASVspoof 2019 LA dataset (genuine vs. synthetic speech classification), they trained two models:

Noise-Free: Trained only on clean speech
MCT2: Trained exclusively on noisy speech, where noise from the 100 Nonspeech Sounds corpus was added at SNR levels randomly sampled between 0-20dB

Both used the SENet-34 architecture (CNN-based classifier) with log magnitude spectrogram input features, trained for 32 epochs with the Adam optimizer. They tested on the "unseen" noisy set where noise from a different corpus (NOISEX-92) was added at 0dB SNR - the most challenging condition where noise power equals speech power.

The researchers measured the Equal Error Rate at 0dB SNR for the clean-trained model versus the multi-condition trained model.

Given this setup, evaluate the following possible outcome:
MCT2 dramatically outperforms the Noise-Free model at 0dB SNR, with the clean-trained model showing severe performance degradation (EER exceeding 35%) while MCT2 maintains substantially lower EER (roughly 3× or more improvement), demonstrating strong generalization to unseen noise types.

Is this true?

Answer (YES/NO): YES